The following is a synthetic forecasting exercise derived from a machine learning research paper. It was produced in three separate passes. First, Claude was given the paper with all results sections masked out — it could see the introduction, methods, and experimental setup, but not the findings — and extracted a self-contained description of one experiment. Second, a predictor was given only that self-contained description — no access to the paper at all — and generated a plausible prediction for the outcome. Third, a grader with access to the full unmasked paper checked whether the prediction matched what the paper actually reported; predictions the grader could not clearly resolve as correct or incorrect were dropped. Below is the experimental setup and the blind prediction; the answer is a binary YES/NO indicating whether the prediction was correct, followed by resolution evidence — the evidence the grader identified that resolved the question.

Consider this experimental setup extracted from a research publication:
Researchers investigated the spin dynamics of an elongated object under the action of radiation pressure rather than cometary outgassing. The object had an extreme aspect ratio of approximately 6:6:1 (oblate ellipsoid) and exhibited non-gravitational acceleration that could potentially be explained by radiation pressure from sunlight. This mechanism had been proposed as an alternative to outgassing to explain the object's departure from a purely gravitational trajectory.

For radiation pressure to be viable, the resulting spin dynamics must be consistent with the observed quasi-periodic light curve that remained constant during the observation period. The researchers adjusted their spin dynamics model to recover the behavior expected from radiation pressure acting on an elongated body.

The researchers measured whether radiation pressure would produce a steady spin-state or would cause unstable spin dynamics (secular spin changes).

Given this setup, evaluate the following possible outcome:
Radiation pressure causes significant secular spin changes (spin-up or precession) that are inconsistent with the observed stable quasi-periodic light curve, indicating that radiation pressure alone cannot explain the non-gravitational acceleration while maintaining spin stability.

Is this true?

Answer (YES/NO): NO